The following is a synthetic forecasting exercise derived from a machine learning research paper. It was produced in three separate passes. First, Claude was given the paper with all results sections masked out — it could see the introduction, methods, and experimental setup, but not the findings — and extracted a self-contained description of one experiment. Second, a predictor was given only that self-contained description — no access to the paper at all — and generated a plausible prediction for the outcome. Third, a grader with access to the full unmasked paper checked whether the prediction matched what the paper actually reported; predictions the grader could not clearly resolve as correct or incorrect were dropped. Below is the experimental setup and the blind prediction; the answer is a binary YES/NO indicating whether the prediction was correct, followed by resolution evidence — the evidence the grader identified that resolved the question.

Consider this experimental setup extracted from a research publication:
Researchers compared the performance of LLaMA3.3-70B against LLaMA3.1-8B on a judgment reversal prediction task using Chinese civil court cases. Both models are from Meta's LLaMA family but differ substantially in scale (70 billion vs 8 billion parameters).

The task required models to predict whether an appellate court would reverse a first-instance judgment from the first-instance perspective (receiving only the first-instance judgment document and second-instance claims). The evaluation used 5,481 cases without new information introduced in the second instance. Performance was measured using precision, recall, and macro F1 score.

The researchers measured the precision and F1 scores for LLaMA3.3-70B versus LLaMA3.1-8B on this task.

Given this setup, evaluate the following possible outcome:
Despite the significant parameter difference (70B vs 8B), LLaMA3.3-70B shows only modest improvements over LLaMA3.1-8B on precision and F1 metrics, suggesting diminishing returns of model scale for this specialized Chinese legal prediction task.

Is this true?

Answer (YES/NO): NO